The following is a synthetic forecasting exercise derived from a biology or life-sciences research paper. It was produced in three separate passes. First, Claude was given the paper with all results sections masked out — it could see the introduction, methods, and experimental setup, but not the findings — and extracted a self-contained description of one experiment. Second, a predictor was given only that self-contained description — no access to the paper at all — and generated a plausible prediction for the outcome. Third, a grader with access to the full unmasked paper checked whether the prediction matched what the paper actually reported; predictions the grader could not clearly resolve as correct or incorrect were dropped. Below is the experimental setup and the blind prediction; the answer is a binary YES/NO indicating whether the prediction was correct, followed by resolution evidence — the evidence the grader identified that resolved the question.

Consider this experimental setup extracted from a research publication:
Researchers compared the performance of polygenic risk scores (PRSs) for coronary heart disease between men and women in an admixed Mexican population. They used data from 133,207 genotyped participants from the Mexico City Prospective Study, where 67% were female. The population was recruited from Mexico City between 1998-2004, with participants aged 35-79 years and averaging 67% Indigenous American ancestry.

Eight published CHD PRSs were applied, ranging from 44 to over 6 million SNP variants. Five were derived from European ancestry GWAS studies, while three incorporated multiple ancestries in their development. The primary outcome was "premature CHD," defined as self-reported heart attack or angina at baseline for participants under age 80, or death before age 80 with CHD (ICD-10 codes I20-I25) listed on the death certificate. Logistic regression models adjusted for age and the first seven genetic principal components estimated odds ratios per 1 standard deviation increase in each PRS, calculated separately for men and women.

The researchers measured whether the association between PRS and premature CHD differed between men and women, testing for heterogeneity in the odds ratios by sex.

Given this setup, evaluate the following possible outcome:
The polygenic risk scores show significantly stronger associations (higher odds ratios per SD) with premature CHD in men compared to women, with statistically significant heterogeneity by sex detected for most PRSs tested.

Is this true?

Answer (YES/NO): YES